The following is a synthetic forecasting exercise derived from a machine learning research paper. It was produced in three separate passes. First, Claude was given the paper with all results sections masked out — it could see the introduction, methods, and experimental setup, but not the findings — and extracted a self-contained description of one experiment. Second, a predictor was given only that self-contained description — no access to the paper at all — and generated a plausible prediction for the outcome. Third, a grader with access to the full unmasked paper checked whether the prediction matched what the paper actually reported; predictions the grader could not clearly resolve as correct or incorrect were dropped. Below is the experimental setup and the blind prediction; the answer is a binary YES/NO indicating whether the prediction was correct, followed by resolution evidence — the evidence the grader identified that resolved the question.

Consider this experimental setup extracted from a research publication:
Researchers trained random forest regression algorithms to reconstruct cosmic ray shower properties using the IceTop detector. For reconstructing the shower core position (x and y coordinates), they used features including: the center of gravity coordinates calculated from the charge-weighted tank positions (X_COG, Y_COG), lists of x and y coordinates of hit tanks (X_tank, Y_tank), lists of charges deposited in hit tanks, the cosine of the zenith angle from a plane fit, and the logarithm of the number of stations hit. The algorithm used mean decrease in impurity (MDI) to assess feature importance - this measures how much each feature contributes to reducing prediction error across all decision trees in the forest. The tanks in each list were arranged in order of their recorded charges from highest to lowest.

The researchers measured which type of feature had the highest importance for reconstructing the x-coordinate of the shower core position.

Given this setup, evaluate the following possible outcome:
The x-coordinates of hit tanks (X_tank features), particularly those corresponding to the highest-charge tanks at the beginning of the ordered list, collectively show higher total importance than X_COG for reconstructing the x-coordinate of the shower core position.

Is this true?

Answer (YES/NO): YES